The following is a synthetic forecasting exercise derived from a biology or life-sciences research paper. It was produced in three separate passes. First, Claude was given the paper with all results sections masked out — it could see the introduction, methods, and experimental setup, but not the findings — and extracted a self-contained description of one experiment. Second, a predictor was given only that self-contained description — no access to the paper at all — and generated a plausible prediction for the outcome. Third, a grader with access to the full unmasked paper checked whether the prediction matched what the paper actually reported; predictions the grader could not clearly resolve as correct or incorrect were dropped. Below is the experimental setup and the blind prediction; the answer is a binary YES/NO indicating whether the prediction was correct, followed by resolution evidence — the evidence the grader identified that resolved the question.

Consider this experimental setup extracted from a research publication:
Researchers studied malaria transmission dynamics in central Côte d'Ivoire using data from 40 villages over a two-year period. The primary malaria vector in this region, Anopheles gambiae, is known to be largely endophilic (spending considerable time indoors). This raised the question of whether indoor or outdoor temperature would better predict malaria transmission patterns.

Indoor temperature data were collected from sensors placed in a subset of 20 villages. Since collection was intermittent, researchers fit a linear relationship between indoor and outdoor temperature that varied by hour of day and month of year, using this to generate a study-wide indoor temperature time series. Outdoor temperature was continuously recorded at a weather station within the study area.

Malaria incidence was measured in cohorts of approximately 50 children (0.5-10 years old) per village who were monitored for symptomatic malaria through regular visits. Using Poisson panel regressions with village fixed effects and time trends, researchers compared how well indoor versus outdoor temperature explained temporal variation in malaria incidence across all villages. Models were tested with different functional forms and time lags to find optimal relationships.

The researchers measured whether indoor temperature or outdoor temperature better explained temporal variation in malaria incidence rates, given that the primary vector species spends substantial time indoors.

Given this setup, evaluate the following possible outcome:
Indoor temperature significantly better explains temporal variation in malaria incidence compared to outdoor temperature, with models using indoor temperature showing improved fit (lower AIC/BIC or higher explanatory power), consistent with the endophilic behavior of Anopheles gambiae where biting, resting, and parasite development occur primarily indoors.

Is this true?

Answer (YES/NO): NO